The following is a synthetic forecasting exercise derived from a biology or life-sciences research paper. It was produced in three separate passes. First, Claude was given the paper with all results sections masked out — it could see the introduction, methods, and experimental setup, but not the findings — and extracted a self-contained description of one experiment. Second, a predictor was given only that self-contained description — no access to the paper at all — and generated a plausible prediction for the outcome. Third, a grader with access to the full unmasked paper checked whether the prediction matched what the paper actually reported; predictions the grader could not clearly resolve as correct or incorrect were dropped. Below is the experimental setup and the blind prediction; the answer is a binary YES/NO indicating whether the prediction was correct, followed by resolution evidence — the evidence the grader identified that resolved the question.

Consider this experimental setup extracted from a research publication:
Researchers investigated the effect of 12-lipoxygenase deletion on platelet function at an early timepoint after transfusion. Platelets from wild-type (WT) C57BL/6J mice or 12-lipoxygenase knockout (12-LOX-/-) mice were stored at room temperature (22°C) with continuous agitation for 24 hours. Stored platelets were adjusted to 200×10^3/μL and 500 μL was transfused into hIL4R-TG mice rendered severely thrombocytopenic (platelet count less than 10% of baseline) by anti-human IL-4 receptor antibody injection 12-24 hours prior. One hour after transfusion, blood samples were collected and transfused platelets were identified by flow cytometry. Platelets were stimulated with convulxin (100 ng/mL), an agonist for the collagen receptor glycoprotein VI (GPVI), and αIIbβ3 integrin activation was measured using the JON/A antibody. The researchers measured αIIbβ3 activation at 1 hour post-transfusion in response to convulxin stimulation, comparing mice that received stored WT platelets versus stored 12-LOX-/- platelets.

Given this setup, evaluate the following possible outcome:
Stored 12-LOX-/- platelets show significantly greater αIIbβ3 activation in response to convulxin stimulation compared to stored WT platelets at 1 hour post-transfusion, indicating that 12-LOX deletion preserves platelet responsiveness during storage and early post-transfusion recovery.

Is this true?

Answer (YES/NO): YES